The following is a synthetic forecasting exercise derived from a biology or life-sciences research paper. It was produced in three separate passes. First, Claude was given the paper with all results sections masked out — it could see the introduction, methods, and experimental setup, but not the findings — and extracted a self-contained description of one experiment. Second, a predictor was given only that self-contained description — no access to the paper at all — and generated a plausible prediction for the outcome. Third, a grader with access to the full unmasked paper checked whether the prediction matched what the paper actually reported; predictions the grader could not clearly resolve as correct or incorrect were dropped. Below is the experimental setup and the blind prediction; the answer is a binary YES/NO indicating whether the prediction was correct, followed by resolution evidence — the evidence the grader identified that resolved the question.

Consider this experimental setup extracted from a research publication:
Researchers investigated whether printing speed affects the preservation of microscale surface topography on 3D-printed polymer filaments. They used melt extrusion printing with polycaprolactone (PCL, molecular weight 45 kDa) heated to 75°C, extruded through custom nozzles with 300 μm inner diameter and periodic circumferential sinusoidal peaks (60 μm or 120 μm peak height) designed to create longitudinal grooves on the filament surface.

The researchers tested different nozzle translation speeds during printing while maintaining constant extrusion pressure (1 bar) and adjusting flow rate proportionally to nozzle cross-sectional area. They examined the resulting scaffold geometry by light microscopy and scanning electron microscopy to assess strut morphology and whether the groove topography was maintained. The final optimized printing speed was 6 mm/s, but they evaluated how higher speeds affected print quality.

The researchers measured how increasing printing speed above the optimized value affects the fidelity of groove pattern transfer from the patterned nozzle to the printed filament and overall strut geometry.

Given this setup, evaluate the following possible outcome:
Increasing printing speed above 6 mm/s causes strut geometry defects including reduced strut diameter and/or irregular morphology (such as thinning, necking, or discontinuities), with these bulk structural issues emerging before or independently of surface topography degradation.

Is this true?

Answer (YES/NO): NO